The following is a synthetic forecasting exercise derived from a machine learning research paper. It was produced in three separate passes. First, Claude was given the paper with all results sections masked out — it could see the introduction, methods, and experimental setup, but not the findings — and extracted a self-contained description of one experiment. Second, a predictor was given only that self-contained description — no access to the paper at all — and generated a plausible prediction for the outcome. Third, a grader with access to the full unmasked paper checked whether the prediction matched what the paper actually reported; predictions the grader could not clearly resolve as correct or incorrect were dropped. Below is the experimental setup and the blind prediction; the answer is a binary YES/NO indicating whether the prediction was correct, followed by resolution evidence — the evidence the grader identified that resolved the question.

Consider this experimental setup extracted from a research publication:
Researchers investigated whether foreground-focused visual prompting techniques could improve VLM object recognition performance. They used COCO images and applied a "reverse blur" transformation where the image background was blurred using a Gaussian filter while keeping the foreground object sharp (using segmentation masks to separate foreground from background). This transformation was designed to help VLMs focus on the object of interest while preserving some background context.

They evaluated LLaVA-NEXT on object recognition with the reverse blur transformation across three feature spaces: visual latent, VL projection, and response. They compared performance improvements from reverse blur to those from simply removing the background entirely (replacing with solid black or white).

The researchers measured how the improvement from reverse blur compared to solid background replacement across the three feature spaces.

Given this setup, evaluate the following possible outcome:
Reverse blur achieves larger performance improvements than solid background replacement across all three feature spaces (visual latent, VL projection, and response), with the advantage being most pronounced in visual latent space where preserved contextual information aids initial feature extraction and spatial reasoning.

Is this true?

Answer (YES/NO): NO